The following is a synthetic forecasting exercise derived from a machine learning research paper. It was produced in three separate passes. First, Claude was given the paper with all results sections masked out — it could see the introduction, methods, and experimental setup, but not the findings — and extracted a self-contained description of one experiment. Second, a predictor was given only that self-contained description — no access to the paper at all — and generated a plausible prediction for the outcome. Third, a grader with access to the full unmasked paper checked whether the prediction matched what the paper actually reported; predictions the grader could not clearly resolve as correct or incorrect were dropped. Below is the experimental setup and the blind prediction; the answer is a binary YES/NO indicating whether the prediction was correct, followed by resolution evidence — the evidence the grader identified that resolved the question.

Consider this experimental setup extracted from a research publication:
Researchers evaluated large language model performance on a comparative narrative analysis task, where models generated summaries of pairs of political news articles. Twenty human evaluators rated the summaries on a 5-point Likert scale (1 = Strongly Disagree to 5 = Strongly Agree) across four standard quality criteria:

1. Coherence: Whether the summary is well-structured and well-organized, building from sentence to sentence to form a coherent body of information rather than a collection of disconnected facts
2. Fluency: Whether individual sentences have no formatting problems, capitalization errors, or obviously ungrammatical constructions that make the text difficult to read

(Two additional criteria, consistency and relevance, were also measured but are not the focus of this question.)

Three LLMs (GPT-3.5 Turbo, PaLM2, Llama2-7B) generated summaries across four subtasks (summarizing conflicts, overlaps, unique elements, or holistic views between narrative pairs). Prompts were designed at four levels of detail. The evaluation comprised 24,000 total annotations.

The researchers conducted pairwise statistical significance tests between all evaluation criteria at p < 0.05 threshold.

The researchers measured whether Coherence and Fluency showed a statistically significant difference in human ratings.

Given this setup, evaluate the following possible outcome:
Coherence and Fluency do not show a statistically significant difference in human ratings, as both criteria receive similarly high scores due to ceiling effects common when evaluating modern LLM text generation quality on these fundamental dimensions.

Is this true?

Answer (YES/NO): NO